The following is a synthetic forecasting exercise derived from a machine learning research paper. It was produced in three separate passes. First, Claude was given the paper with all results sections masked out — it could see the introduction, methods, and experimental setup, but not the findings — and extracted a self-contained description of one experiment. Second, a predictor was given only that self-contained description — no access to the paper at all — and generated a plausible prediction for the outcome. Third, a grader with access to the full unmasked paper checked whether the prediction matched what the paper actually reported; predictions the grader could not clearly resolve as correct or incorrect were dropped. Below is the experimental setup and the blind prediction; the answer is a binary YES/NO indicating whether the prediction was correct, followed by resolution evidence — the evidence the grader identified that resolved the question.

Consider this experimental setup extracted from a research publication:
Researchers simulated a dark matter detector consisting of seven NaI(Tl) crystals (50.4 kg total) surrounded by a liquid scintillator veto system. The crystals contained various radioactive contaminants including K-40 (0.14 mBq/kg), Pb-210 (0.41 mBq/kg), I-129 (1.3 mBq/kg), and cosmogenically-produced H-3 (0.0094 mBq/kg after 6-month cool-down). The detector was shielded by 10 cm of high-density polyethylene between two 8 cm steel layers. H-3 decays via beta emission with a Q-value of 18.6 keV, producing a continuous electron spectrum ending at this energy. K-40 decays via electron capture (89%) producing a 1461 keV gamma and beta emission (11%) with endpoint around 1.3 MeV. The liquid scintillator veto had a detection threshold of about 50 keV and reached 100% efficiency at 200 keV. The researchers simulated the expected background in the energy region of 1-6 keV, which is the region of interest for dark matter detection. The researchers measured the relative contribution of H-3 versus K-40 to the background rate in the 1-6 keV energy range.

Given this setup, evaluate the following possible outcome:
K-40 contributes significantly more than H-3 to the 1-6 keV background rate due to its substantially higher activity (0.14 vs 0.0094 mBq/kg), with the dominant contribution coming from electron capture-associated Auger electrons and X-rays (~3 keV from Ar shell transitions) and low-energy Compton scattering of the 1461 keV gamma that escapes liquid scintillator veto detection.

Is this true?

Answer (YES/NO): NO